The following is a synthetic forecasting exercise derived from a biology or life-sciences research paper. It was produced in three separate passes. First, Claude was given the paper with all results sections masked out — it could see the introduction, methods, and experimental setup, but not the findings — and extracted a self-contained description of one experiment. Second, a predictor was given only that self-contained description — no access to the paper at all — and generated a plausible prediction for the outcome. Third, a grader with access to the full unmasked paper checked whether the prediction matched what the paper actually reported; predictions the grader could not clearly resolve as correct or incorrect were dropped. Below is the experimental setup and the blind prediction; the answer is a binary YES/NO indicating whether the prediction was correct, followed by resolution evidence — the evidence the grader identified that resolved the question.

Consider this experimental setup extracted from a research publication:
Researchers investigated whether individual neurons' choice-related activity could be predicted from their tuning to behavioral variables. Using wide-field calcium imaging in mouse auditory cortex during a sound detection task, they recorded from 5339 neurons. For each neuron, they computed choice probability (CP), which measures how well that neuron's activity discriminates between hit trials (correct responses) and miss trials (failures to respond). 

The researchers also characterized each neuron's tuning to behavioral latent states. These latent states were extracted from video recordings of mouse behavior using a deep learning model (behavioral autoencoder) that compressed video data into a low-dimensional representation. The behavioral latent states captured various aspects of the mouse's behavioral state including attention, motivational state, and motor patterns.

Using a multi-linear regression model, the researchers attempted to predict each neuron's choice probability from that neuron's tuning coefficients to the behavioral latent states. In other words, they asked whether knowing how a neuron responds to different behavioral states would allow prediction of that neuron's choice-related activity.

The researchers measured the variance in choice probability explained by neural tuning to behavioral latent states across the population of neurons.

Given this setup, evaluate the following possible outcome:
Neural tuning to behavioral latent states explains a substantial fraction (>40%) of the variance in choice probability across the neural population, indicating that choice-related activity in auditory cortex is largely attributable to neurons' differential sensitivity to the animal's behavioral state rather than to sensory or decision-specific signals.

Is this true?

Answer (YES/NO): NO